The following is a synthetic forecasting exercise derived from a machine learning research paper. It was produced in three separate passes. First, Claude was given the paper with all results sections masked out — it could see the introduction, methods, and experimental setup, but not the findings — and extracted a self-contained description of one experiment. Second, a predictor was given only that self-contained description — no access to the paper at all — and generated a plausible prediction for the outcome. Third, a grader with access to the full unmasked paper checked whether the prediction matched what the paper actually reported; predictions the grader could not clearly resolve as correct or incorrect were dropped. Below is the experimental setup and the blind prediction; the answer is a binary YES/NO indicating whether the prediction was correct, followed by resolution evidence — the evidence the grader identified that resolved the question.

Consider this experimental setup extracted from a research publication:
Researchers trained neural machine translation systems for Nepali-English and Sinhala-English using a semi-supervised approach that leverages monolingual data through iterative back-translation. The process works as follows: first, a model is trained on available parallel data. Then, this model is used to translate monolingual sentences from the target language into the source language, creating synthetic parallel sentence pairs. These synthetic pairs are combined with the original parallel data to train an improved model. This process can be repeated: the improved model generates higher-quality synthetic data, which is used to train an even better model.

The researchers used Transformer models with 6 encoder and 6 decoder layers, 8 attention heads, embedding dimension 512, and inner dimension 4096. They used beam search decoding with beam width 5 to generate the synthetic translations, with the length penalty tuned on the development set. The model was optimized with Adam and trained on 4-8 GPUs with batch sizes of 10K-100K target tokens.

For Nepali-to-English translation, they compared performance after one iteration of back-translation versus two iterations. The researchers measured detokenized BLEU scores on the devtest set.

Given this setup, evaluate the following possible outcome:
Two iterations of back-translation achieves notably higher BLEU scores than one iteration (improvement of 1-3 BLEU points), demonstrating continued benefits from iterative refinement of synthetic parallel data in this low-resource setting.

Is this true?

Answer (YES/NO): YES